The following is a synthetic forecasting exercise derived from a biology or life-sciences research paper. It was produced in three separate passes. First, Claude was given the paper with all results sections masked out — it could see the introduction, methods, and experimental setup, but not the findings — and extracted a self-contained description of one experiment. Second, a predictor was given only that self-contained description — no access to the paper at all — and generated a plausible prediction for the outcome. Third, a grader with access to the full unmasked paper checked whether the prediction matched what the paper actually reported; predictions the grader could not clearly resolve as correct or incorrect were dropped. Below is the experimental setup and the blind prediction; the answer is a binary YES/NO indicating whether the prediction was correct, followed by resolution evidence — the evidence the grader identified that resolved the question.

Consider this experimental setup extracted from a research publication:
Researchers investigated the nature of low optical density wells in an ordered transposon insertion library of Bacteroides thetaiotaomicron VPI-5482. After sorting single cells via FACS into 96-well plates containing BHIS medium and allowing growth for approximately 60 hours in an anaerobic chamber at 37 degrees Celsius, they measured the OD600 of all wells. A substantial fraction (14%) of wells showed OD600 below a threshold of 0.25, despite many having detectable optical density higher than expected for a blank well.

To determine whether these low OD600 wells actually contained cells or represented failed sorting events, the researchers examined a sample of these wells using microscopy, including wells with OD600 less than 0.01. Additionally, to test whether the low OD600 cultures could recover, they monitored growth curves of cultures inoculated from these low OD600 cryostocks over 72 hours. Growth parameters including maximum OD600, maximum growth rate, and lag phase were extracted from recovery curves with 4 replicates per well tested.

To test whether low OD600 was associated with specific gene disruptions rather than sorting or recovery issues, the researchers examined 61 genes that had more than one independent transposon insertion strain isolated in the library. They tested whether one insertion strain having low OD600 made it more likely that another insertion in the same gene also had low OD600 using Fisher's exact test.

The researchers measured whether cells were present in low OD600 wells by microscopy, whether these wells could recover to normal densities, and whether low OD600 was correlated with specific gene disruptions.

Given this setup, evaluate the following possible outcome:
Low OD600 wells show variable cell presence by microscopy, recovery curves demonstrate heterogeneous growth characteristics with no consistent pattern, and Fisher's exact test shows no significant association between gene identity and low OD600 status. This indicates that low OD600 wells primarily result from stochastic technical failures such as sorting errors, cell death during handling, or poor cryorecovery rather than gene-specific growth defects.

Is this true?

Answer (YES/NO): NO